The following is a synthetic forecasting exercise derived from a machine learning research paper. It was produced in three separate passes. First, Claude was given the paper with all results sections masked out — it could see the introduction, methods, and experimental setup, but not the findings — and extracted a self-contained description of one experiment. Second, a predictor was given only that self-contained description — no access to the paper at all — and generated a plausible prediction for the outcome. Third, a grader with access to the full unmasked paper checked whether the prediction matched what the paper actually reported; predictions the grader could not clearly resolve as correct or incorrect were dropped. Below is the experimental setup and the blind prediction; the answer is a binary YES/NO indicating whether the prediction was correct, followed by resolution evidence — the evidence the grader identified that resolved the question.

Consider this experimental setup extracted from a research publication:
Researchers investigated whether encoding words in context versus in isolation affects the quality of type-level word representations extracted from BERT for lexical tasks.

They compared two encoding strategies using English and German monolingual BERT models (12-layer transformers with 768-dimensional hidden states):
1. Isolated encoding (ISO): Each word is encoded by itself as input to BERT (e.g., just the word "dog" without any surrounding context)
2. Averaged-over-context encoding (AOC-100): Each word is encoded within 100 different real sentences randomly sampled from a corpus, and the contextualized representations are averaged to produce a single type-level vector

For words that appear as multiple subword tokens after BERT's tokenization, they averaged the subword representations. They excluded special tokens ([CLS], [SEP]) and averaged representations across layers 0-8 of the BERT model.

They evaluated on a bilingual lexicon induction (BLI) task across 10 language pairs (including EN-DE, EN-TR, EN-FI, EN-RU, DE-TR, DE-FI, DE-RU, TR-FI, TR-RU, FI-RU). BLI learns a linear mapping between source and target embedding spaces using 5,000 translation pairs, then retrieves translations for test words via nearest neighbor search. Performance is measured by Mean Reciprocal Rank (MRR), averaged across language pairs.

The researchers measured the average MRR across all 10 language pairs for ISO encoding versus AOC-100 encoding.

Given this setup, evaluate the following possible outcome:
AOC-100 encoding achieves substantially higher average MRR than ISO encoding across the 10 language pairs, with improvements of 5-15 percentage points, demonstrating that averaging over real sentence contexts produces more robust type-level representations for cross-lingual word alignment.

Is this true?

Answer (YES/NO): NO